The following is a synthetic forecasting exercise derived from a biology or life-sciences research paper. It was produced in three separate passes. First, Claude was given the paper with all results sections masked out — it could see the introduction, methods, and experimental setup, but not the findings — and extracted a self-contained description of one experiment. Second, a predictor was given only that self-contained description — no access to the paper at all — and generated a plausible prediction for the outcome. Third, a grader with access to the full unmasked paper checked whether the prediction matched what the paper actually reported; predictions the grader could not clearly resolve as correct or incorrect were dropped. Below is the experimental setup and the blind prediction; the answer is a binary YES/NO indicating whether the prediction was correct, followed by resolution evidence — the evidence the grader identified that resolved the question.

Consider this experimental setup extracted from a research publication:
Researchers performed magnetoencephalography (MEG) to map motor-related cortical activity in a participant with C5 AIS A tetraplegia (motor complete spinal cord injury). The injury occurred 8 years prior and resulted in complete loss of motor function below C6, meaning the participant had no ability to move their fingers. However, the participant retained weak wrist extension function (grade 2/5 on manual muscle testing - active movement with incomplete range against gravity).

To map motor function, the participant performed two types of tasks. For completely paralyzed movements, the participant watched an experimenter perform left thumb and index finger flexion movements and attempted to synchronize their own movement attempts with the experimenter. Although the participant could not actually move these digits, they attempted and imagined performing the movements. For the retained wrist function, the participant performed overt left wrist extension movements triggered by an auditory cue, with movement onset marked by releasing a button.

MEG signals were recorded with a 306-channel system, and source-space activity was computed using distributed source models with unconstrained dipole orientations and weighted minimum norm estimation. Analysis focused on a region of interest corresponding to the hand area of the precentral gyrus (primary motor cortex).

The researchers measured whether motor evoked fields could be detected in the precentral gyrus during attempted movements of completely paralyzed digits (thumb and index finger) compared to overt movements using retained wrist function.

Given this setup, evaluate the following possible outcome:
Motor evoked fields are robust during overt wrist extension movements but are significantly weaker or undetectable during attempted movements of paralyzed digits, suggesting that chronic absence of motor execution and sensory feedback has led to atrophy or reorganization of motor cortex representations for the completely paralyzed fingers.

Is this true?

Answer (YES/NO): NO